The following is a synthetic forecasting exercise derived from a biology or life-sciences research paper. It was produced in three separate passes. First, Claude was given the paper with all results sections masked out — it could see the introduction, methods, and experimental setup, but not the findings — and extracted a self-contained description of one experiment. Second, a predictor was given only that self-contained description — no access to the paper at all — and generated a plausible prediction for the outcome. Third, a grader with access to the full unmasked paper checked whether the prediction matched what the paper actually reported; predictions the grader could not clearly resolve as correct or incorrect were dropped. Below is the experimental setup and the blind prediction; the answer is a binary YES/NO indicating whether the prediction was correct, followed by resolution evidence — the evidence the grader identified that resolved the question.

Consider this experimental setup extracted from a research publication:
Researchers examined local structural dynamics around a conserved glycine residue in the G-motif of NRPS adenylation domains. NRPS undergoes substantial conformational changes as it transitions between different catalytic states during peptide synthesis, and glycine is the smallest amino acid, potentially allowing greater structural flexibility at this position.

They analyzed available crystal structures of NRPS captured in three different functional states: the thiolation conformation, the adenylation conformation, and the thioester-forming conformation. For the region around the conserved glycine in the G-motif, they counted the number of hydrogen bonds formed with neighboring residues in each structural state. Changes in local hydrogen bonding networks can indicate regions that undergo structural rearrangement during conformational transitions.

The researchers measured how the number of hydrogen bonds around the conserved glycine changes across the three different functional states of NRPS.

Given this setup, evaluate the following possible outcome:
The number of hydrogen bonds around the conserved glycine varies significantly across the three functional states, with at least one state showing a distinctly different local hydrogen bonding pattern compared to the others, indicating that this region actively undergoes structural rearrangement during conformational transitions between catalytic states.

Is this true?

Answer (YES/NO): YES